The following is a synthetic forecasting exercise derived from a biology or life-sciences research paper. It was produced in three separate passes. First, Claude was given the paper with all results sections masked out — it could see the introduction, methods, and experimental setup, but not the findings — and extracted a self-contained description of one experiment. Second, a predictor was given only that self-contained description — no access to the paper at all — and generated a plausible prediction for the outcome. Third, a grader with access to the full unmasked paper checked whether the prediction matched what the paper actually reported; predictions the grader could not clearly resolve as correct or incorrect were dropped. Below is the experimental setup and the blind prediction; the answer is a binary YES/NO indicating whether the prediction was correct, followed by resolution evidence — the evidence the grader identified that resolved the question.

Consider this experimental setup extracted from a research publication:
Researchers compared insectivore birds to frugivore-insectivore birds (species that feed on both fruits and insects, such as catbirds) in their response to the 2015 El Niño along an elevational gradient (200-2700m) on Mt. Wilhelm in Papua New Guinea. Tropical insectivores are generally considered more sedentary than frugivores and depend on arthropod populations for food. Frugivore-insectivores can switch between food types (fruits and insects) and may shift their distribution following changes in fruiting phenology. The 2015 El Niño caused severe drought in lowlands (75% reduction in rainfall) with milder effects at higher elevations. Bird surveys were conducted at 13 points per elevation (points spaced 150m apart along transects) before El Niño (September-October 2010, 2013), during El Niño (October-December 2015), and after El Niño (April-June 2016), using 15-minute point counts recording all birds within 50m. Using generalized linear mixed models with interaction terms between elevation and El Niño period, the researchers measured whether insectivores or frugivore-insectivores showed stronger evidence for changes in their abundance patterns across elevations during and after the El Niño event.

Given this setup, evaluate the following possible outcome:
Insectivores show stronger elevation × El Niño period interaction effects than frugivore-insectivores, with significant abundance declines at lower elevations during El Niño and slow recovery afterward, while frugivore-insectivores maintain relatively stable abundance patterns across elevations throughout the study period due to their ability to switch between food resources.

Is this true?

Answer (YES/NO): NO